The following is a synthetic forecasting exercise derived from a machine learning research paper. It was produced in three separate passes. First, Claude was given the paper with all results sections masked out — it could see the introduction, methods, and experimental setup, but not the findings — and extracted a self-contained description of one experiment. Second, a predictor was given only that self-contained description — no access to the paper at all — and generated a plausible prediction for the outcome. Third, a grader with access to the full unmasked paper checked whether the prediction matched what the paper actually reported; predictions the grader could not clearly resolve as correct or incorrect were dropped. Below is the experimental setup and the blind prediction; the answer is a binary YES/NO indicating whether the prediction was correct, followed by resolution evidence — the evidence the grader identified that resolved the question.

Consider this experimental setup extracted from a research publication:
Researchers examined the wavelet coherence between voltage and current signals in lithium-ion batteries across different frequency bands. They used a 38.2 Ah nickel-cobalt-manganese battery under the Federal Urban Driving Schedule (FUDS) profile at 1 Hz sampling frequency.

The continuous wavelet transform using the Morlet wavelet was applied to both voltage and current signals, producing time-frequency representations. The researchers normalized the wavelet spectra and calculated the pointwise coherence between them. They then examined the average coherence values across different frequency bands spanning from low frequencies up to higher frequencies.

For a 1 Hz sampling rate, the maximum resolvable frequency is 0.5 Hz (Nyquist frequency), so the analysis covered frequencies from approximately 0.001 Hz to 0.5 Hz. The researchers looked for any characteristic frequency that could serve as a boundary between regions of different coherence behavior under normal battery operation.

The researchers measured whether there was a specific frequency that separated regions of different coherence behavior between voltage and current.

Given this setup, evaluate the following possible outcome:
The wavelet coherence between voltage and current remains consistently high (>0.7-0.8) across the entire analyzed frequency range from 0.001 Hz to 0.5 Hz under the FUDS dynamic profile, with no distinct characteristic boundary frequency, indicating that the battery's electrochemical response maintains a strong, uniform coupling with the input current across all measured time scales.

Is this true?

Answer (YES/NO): NO